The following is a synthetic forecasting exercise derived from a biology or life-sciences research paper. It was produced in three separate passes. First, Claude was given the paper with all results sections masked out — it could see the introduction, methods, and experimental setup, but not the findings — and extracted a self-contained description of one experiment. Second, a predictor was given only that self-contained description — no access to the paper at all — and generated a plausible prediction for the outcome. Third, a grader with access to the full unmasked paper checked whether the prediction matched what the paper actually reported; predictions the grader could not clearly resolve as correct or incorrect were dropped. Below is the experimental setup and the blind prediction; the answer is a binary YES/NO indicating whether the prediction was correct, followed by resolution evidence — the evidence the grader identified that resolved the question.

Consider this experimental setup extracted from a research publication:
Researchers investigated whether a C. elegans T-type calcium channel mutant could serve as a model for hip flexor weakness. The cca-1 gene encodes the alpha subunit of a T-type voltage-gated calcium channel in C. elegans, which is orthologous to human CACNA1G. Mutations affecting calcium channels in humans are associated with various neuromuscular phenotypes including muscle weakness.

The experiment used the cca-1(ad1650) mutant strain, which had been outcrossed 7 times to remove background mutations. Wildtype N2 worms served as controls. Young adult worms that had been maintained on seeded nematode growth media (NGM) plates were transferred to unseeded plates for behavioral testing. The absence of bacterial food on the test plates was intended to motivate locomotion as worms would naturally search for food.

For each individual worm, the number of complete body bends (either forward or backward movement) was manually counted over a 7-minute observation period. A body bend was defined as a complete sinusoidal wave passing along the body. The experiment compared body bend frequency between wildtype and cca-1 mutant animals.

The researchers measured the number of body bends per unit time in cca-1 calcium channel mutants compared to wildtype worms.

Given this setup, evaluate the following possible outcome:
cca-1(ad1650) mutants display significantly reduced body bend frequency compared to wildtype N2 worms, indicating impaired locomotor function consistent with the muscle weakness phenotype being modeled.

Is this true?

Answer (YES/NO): YES